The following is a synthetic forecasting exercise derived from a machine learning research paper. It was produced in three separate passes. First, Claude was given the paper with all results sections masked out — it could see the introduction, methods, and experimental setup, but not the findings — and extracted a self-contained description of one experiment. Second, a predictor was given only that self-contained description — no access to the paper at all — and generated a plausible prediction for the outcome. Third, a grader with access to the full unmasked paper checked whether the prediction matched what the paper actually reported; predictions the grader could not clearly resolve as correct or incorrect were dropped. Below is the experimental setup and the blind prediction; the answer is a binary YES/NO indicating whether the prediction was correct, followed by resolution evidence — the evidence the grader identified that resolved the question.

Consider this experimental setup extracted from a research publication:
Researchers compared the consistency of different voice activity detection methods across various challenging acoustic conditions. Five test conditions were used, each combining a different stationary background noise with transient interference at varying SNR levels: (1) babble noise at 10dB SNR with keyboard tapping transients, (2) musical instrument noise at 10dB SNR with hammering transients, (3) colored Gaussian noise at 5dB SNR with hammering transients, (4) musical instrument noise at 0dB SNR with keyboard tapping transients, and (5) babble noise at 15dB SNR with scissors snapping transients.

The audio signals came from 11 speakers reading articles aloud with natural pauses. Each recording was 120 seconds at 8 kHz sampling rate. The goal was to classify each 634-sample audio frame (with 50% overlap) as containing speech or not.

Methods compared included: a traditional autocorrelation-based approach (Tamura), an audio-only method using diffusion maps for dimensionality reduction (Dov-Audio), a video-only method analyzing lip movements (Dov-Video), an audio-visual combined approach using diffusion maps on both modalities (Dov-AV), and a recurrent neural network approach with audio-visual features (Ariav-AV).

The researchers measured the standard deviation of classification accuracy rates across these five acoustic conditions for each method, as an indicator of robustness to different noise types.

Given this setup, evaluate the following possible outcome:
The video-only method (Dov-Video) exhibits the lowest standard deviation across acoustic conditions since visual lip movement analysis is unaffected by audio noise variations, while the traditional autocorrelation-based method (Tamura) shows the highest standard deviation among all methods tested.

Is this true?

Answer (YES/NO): YES